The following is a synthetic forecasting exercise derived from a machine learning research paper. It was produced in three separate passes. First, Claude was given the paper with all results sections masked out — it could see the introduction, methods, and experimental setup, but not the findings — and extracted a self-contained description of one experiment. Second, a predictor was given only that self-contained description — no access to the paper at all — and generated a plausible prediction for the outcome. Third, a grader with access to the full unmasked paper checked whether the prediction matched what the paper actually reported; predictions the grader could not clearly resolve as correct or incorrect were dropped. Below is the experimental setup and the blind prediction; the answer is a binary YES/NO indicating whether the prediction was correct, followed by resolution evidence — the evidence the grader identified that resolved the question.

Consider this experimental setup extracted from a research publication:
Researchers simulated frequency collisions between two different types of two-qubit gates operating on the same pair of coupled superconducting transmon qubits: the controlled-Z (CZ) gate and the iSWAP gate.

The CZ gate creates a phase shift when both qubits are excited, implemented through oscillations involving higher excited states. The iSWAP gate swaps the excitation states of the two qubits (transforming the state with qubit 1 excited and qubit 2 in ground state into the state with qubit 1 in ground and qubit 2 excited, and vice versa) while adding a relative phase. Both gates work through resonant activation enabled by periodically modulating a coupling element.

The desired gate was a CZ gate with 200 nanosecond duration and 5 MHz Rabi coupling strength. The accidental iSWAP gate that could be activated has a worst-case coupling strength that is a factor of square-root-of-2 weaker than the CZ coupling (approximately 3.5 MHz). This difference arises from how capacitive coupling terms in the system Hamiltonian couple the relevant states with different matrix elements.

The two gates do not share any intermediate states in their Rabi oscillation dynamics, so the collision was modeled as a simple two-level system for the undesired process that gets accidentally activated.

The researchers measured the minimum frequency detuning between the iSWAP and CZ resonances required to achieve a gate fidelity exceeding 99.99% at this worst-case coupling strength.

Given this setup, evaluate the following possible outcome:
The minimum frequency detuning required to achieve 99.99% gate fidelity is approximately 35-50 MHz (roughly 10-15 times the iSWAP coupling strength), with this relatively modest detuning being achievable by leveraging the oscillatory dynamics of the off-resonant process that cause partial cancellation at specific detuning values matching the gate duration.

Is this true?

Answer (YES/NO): NO